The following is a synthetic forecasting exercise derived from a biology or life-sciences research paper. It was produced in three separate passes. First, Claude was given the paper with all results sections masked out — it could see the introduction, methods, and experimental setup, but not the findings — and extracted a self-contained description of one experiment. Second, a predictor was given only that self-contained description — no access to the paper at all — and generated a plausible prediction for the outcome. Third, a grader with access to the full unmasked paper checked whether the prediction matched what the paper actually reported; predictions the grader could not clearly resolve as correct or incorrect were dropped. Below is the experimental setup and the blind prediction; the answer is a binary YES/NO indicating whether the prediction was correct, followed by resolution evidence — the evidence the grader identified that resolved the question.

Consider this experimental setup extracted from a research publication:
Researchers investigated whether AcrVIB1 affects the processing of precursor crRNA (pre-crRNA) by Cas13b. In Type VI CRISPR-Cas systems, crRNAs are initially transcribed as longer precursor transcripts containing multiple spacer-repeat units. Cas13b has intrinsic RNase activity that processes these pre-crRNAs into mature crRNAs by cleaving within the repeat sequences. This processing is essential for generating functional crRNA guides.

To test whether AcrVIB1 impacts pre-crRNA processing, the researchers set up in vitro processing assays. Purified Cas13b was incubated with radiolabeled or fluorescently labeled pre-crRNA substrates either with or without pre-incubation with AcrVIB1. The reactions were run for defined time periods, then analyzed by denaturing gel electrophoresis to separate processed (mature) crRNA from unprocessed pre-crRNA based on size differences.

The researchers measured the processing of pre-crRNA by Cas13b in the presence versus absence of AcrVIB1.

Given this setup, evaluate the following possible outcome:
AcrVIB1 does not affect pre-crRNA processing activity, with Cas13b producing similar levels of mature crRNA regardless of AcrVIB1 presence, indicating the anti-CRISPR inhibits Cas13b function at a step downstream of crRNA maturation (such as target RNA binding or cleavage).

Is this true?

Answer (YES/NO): NO